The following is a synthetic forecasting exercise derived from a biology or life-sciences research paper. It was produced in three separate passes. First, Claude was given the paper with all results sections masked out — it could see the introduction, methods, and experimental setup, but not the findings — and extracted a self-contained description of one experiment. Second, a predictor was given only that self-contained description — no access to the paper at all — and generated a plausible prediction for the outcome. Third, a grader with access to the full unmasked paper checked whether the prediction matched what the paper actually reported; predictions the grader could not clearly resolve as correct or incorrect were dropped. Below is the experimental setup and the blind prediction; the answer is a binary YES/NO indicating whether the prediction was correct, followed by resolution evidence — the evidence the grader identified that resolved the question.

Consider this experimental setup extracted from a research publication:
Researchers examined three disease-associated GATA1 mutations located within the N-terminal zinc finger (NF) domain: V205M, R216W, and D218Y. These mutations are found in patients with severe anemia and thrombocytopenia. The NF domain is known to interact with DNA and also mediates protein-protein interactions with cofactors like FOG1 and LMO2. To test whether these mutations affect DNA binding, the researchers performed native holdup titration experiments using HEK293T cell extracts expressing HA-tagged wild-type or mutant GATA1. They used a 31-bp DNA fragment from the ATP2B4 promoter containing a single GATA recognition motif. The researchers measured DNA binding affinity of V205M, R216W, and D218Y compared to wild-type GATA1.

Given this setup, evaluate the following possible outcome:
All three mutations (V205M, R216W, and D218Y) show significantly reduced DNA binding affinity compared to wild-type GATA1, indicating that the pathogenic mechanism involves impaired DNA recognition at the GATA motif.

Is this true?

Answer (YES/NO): NO